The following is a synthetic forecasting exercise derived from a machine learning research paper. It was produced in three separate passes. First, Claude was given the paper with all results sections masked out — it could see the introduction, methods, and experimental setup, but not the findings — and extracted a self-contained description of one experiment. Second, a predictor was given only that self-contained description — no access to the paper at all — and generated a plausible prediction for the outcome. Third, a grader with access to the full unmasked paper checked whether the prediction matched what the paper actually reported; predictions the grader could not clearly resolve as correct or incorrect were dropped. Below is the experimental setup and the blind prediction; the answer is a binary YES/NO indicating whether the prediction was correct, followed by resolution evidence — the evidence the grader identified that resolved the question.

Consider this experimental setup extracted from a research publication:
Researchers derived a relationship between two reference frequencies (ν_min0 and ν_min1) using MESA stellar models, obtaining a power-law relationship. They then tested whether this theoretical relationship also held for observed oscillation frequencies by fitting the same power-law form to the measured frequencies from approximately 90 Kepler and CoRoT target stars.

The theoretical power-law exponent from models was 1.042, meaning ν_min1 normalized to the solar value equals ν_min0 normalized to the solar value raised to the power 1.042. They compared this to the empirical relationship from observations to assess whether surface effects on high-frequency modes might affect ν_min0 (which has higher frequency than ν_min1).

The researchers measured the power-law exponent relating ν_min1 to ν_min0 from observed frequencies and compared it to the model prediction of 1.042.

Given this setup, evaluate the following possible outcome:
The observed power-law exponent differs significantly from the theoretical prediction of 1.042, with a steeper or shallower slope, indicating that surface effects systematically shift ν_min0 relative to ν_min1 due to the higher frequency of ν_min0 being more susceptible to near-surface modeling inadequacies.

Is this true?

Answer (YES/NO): NO